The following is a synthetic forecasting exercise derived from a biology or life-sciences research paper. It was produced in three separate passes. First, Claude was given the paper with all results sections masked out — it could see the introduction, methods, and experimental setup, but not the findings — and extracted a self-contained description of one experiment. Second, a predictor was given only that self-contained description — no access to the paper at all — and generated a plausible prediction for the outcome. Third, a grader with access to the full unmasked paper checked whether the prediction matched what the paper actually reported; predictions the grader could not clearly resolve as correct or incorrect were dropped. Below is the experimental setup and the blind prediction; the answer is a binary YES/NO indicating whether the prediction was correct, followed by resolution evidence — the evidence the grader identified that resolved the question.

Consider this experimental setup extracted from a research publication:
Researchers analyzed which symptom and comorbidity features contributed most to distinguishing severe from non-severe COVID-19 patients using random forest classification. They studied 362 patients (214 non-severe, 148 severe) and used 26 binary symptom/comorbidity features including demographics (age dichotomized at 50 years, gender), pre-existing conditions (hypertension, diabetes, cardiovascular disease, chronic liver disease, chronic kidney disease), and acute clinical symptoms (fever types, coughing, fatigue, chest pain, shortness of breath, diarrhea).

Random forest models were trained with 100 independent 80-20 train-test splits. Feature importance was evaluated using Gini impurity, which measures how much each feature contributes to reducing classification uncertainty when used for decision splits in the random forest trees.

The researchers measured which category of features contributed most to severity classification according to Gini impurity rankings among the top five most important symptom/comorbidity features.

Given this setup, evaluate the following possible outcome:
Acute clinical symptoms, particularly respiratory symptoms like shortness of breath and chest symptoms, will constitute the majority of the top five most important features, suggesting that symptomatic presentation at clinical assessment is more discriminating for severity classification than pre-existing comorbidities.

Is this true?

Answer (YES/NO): NO